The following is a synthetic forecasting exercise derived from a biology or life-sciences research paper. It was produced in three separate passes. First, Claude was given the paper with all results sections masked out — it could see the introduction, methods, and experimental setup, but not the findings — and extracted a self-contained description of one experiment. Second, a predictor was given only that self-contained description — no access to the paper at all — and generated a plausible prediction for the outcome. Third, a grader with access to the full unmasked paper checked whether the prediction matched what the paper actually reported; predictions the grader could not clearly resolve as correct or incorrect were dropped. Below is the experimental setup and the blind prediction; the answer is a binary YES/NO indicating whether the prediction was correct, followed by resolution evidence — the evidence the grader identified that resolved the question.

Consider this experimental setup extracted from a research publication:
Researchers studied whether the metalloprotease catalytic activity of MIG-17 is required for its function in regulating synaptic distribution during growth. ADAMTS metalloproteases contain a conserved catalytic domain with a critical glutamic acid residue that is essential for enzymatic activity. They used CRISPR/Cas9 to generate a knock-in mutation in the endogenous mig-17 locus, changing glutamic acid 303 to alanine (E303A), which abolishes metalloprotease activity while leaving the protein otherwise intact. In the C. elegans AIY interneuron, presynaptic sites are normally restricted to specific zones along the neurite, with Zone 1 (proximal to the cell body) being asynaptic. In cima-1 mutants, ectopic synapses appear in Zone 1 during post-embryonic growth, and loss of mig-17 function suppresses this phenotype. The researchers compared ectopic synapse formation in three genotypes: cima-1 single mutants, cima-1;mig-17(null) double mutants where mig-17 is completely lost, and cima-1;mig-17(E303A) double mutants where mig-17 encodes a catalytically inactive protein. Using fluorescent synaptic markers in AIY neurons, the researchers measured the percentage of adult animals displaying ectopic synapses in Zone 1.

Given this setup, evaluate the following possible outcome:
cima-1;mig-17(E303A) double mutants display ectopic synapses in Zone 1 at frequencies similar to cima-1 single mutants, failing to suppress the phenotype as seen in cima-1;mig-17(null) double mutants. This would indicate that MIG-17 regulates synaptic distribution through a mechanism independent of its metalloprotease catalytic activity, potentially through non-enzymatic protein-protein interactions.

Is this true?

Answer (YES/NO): NO